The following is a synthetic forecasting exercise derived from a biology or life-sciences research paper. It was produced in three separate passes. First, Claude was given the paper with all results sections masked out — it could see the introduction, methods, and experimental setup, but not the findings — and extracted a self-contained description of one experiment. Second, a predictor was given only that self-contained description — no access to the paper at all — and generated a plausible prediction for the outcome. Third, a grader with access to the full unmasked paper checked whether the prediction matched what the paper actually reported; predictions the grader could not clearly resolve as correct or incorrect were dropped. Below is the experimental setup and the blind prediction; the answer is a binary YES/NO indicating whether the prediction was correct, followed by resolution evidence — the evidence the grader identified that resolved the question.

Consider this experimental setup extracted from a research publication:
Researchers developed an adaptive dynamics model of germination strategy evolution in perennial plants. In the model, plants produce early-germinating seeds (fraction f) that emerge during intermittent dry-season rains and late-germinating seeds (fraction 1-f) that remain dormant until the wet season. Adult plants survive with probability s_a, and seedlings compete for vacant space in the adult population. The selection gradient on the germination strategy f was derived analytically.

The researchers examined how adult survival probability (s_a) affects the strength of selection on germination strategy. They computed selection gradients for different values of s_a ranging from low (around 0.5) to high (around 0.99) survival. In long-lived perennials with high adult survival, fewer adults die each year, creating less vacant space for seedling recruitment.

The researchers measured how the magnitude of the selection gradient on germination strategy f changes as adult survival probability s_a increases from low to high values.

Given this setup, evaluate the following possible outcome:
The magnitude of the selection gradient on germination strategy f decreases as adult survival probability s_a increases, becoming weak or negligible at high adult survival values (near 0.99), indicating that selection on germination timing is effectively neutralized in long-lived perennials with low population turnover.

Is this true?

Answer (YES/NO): NO